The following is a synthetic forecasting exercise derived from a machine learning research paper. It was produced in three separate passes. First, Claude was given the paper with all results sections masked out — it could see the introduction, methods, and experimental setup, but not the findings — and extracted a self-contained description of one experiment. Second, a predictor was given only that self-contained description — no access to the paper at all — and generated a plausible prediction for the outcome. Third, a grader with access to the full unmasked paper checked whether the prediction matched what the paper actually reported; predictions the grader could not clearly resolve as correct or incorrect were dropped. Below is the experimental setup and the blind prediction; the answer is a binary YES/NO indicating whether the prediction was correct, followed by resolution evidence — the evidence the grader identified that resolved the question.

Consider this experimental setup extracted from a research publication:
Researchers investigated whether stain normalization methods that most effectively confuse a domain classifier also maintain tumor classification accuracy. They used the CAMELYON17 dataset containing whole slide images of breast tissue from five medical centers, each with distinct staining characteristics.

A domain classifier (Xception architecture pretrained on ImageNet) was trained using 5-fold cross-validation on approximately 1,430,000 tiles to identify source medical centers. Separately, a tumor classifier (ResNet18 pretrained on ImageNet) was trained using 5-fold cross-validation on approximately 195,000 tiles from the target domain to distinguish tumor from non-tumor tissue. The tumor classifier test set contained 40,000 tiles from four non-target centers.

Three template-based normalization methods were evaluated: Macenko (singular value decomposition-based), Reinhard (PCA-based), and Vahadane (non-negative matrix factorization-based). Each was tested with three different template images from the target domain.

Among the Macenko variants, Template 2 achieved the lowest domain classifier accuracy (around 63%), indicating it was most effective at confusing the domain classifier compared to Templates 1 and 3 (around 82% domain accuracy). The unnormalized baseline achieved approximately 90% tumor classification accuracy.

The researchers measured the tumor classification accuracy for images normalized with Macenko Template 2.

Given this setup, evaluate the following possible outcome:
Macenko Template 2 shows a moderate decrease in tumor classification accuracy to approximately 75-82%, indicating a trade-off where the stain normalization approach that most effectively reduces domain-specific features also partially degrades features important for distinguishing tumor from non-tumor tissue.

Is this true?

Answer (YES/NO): NO